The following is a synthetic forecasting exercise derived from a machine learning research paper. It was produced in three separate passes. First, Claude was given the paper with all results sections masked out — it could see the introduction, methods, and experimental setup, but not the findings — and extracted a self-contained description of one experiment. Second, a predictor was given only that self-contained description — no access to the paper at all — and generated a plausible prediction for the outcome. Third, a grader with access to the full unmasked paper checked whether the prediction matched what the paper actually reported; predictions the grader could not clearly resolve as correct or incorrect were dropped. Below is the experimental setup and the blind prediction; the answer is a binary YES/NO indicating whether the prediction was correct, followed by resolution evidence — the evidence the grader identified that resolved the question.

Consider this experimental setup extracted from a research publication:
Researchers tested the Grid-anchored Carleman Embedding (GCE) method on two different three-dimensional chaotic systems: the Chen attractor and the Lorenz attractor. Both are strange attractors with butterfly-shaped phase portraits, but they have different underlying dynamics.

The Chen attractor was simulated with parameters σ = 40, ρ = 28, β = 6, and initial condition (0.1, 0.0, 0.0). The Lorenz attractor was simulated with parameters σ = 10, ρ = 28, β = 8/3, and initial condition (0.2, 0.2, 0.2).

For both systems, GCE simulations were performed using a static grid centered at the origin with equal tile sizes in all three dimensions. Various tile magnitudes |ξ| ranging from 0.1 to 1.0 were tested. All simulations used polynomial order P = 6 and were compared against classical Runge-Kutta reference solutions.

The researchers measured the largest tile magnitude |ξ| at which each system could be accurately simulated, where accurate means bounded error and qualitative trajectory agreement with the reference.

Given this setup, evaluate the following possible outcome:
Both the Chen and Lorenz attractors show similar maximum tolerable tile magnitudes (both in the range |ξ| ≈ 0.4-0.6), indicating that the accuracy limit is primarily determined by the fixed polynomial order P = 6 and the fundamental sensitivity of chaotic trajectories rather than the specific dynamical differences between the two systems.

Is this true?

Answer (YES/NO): NO